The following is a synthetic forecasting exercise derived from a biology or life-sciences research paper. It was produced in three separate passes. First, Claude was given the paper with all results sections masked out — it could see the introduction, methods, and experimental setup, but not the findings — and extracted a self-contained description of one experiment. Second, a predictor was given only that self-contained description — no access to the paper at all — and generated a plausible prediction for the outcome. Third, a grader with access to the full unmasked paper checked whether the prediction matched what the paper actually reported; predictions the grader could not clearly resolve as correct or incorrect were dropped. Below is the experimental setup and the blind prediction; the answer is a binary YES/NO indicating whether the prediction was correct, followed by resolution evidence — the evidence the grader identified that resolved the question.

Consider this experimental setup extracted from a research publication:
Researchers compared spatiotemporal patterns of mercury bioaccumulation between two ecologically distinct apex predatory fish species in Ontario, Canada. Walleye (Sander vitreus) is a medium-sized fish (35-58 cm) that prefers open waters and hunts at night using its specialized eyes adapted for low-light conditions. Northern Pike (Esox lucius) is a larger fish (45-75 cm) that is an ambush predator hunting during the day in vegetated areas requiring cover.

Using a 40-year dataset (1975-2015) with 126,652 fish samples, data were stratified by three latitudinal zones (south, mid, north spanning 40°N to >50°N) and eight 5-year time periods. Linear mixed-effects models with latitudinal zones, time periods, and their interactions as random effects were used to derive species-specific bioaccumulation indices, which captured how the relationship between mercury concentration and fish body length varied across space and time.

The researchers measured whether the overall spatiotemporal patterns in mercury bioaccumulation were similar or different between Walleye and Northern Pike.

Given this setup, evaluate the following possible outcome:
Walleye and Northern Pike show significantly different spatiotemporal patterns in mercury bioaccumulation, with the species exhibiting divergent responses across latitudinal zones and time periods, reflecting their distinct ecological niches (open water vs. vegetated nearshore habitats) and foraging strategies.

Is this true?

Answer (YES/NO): NO